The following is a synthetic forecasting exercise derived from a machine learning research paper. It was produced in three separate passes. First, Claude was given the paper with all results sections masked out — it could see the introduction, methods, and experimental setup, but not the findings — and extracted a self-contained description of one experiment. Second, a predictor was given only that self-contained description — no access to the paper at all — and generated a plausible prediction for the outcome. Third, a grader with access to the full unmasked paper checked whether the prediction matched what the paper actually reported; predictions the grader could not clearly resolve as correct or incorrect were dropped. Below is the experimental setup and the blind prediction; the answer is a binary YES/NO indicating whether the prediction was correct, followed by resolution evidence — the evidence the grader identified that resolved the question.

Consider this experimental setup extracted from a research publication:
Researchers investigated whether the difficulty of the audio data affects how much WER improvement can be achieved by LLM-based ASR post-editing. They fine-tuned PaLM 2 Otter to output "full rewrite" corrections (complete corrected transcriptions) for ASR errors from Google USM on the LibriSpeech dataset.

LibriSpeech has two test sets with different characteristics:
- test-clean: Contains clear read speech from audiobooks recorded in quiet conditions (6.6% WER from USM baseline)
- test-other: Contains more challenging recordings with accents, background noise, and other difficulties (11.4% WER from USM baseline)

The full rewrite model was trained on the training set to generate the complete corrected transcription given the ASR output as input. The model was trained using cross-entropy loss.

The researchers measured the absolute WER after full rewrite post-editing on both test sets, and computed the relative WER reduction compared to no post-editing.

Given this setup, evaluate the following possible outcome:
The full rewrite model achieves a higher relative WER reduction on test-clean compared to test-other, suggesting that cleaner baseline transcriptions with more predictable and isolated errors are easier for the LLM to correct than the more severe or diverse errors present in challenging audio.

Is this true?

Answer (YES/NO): YES